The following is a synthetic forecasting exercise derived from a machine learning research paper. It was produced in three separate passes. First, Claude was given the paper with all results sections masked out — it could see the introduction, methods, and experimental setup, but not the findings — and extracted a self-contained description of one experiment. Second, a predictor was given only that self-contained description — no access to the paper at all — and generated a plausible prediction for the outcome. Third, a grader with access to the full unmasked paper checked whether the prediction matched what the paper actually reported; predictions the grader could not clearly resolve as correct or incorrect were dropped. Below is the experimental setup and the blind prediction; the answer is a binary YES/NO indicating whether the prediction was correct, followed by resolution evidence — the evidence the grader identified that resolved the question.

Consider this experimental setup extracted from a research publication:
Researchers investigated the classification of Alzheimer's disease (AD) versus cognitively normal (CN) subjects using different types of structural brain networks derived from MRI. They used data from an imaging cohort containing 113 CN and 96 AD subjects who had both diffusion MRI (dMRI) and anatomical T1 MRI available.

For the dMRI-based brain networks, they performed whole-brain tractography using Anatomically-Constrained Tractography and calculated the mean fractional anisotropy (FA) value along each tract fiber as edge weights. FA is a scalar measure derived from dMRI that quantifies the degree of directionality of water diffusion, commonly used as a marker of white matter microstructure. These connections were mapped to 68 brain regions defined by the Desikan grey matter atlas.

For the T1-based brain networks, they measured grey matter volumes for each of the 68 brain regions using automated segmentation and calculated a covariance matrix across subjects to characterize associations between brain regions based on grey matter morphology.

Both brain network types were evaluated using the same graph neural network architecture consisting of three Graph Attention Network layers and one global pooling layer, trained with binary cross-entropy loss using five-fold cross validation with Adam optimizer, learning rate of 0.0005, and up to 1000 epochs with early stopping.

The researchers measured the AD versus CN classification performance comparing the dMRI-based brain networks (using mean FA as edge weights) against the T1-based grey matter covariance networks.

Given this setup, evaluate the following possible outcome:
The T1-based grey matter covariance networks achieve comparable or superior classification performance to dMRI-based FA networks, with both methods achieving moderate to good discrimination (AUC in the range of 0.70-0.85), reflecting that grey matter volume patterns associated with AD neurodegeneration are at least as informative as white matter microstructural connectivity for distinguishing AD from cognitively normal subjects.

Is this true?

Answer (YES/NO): NO